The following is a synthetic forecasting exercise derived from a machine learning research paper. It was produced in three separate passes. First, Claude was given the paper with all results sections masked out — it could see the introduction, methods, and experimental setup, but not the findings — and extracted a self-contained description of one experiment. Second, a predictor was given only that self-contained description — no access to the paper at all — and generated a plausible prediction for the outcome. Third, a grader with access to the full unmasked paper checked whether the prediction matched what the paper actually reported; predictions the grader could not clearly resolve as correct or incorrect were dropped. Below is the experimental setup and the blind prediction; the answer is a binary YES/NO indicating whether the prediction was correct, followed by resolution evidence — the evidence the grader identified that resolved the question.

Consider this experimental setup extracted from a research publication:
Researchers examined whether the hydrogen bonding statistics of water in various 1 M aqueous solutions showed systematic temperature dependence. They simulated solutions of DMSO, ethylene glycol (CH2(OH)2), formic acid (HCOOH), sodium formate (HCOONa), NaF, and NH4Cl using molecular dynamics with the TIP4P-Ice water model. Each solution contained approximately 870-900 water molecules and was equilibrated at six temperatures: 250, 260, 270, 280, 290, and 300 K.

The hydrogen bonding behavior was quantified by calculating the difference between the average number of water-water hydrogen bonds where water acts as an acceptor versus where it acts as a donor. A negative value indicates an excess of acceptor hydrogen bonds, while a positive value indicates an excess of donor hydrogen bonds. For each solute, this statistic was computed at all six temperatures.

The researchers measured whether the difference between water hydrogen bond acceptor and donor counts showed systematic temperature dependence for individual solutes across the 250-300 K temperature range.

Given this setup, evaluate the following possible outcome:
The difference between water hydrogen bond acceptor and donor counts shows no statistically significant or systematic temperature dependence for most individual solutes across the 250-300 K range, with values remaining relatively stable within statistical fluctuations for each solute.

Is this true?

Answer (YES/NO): YES